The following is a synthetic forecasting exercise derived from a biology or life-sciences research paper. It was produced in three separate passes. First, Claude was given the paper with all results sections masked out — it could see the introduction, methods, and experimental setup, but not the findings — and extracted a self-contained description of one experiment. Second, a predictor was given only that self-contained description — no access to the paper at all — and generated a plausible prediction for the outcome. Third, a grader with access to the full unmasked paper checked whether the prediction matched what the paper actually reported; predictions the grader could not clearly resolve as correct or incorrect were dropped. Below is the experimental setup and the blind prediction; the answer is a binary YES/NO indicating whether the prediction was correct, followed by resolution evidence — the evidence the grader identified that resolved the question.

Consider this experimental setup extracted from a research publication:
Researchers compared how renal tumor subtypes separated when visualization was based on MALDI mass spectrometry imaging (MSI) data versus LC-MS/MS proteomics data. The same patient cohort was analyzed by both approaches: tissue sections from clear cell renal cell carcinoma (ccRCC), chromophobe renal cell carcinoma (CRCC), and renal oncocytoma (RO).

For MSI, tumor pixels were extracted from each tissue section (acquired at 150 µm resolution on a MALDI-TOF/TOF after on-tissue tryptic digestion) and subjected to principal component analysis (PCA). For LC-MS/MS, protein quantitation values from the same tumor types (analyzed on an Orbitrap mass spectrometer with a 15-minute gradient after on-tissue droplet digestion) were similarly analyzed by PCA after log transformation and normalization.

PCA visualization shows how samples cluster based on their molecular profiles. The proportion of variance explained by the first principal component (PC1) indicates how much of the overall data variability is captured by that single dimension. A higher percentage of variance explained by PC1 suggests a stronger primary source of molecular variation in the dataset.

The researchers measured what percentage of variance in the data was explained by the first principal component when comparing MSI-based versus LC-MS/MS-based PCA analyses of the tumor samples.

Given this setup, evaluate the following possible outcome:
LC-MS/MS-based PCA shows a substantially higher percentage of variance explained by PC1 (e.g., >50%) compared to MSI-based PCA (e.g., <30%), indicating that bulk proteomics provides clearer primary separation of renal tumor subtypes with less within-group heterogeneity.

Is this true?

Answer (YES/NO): NO